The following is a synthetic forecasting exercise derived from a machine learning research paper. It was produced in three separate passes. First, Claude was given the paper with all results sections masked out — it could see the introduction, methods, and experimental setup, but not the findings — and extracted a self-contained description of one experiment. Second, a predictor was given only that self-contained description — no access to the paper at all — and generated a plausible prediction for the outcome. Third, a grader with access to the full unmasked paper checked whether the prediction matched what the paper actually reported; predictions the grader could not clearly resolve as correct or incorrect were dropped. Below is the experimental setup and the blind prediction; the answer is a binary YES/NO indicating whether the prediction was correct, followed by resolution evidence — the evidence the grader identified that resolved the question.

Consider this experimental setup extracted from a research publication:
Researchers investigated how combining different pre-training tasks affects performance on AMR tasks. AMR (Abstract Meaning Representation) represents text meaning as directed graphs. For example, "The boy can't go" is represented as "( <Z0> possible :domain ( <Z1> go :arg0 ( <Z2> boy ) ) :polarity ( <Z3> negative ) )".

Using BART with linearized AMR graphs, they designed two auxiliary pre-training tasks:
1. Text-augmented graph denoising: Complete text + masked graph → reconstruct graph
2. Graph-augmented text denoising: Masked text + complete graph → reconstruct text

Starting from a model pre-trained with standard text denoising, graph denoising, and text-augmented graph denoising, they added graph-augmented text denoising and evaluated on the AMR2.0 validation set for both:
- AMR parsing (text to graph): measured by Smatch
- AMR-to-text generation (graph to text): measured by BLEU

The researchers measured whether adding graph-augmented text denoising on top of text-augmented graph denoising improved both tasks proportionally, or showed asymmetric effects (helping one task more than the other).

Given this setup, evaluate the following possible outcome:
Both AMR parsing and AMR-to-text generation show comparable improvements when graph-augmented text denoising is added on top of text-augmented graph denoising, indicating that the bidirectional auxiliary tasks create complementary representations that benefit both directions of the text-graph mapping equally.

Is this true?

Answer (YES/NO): NO